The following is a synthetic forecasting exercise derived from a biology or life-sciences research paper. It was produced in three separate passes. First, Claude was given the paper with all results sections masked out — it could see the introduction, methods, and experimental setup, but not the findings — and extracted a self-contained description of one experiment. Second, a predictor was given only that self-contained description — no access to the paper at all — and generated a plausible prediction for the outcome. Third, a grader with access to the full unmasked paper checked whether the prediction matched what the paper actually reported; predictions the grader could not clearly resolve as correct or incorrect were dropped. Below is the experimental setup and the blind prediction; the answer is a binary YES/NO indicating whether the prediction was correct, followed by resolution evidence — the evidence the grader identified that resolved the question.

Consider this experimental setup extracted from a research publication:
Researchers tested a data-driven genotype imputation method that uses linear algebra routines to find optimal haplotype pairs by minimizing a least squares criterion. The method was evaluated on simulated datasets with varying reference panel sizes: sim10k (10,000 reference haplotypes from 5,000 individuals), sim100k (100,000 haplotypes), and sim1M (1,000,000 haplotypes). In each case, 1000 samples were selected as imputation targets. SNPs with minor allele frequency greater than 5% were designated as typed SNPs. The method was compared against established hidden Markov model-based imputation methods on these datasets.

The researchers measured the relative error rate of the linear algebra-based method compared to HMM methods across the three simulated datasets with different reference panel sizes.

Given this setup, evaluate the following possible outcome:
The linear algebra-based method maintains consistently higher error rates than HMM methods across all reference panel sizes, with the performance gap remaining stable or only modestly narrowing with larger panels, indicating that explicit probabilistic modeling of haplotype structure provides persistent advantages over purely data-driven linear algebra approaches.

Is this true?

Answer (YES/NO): NO